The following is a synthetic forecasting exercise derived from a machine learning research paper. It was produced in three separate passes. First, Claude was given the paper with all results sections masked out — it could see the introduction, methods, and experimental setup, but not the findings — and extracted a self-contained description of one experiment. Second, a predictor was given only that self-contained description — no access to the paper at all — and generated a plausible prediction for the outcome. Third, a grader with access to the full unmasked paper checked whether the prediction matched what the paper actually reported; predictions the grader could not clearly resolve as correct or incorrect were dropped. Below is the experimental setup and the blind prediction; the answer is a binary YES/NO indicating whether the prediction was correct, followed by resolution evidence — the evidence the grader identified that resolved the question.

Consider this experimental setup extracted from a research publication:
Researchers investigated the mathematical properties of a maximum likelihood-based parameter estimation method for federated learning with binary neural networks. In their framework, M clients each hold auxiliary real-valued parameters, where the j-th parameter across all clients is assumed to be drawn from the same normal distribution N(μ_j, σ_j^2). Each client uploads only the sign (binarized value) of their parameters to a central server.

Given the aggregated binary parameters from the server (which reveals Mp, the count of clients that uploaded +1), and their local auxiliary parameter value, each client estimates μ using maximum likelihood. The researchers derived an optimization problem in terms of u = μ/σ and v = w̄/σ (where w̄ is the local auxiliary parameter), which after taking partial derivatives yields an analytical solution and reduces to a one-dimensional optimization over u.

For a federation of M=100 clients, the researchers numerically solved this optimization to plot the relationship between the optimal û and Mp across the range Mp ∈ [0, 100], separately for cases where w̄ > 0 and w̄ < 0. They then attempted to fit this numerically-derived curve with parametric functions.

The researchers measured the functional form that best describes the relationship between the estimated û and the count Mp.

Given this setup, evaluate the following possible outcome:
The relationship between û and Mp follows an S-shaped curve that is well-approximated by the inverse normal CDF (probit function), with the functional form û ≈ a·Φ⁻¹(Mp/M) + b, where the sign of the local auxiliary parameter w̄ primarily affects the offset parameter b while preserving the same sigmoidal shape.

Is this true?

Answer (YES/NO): NO